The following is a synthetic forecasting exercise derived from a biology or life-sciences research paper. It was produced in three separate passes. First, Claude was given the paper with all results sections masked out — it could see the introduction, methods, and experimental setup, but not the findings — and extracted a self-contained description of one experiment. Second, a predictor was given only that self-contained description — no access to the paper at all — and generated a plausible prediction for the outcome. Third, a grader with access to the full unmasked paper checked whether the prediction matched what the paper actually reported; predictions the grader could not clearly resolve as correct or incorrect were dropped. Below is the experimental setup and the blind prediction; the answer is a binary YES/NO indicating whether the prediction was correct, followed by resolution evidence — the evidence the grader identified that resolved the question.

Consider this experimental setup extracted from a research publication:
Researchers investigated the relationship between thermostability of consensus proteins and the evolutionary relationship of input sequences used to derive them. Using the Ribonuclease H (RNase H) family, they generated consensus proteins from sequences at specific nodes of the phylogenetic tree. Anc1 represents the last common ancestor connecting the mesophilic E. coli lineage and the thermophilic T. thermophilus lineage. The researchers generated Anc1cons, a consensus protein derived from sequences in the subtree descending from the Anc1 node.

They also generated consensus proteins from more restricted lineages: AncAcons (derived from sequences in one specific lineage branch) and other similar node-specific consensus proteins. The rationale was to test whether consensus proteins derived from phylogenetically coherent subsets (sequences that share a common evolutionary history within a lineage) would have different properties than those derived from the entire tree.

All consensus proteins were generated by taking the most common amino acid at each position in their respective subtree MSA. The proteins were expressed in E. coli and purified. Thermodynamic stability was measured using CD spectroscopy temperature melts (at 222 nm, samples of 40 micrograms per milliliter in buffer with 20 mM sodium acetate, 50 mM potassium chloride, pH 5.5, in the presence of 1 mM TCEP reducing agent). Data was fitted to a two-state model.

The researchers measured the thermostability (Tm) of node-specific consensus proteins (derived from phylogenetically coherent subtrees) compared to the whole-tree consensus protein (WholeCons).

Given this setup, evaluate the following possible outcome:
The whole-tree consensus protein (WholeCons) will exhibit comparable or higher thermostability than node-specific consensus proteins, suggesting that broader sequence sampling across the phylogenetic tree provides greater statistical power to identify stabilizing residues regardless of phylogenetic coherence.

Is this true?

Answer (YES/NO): NO